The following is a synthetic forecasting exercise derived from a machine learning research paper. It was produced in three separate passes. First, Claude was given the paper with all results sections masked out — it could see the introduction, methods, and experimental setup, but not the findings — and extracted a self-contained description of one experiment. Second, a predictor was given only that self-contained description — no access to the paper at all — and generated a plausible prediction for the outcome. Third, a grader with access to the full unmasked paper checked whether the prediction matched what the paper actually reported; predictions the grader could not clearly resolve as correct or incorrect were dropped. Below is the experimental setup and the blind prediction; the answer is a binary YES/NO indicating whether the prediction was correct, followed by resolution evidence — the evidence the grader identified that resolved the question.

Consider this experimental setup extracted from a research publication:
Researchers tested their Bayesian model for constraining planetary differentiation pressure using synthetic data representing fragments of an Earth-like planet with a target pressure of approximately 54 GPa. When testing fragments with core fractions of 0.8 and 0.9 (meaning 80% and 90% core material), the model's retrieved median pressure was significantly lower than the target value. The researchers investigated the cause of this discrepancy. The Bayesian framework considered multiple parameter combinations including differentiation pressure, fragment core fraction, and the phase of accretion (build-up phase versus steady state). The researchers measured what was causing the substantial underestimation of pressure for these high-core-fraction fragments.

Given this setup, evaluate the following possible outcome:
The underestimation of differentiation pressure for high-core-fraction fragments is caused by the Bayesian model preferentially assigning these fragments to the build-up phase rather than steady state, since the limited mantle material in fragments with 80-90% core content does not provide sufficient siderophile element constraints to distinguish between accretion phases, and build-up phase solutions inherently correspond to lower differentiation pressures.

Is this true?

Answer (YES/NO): NO